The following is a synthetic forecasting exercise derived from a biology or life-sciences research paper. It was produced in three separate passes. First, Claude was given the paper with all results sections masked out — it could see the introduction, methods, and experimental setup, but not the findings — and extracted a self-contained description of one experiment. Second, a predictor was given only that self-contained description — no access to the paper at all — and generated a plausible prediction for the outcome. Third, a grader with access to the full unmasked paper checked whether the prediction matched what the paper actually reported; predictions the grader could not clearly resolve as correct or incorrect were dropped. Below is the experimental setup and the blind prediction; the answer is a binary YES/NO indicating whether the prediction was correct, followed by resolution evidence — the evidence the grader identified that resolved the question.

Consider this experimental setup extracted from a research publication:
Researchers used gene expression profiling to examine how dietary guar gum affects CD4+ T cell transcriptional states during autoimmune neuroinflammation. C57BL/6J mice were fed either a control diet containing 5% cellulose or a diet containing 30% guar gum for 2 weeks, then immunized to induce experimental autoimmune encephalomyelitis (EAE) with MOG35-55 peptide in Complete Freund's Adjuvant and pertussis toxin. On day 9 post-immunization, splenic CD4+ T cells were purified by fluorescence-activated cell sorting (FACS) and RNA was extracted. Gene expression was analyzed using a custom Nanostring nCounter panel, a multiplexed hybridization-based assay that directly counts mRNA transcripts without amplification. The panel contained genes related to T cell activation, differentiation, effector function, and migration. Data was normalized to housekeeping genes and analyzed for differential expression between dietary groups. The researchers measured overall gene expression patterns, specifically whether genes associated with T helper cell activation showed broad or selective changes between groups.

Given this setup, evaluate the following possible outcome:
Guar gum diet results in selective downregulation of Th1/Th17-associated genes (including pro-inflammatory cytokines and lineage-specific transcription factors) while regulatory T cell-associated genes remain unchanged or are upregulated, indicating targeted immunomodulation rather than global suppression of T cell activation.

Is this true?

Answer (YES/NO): NO